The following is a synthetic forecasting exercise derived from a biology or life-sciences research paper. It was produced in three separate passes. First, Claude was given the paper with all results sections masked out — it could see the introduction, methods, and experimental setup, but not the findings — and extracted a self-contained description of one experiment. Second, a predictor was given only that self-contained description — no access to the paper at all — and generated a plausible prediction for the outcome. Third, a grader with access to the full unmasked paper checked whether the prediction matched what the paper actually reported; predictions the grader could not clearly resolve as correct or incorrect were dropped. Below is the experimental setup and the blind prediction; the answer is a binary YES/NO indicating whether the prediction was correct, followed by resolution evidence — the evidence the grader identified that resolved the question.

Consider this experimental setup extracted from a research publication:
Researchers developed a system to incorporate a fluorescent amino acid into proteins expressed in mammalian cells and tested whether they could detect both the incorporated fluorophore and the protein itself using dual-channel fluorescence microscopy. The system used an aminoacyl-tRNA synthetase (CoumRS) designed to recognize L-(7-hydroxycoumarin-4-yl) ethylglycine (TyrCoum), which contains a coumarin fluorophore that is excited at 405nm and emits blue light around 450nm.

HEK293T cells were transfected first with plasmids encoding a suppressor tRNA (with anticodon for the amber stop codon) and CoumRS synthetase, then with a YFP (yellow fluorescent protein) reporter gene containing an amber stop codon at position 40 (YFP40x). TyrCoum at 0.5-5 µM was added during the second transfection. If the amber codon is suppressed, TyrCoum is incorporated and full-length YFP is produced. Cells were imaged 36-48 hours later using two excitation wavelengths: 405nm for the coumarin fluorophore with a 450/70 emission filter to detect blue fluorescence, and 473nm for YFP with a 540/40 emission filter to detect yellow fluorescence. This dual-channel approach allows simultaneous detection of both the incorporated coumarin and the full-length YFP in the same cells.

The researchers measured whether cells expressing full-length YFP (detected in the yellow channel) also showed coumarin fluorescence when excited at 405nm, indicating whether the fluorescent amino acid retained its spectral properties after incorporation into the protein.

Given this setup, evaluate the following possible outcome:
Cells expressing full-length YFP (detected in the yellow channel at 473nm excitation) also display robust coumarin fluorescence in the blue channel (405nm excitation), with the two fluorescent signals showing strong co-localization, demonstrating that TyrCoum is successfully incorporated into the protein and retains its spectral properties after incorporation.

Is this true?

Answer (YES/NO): YES